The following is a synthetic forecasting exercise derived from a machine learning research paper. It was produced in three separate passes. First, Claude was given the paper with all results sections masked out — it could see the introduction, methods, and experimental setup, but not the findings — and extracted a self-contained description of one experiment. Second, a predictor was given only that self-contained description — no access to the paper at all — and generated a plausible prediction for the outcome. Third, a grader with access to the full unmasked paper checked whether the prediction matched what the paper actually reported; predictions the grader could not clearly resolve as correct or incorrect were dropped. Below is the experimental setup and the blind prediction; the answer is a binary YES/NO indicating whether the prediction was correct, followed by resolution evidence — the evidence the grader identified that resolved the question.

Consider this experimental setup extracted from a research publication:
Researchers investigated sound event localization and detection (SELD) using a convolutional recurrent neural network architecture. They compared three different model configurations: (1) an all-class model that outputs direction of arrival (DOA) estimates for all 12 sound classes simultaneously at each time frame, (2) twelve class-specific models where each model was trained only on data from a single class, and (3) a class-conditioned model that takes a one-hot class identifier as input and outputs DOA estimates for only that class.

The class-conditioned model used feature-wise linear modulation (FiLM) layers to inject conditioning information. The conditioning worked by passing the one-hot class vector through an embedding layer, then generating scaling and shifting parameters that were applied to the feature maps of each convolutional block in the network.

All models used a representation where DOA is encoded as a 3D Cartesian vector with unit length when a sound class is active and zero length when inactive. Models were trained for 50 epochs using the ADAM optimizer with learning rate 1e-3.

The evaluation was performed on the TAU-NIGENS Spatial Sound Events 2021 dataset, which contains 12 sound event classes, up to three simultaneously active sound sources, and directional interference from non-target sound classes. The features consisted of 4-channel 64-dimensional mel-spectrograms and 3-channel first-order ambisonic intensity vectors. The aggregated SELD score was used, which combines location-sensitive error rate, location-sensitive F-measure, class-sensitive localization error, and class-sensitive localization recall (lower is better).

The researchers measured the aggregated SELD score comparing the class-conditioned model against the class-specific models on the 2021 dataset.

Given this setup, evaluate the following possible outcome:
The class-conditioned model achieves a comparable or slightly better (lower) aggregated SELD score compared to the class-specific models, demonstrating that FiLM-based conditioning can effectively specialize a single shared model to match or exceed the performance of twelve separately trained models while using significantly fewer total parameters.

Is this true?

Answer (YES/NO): NO